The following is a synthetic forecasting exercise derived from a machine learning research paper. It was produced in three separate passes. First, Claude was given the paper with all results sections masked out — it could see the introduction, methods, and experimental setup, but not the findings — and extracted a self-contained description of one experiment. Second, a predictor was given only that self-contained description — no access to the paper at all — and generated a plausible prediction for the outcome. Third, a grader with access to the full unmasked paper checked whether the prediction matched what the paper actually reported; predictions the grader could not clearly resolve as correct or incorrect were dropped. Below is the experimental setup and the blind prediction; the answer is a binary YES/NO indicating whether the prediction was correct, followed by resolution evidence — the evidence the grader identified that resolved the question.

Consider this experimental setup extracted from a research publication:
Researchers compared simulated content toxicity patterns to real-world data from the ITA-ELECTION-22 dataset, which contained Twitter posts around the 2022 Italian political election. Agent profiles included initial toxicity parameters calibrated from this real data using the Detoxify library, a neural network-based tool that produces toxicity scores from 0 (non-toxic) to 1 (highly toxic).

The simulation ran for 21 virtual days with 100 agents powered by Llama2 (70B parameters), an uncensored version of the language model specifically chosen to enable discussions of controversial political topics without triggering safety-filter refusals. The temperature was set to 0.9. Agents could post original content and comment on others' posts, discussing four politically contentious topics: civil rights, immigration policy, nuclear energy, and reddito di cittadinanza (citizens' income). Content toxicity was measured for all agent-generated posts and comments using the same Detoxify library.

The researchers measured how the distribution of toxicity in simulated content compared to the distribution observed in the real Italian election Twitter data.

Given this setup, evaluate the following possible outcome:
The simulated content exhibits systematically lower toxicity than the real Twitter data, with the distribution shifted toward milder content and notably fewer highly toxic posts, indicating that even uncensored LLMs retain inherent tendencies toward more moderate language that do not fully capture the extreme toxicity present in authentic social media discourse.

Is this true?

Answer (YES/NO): YES